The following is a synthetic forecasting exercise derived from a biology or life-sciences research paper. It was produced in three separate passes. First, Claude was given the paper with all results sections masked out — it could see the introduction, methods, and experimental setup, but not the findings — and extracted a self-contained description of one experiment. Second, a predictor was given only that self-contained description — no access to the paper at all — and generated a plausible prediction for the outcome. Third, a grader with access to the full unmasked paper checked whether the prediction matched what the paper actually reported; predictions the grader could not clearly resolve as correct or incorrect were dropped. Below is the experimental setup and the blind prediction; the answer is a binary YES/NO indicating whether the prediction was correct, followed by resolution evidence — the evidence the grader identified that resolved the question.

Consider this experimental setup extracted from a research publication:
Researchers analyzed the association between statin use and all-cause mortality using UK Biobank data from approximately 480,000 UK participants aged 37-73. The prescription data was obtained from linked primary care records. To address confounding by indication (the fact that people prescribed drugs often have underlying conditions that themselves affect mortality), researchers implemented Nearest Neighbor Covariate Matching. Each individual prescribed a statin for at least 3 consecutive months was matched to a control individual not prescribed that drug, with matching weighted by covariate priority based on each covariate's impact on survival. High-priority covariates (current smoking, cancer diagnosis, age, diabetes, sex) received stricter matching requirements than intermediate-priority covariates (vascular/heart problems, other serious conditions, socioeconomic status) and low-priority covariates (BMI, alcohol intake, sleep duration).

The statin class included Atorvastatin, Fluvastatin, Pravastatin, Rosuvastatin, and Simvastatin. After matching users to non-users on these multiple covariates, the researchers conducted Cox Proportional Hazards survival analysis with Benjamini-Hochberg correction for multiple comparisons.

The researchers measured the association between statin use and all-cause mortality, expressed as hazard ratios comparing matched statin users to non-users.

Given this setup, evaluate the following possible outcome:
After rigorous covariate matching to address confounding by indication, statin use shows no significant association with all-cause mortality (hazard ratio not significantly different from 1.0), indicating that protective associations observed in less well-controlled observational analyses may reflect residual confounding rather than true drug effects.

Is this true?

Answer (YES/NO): NO